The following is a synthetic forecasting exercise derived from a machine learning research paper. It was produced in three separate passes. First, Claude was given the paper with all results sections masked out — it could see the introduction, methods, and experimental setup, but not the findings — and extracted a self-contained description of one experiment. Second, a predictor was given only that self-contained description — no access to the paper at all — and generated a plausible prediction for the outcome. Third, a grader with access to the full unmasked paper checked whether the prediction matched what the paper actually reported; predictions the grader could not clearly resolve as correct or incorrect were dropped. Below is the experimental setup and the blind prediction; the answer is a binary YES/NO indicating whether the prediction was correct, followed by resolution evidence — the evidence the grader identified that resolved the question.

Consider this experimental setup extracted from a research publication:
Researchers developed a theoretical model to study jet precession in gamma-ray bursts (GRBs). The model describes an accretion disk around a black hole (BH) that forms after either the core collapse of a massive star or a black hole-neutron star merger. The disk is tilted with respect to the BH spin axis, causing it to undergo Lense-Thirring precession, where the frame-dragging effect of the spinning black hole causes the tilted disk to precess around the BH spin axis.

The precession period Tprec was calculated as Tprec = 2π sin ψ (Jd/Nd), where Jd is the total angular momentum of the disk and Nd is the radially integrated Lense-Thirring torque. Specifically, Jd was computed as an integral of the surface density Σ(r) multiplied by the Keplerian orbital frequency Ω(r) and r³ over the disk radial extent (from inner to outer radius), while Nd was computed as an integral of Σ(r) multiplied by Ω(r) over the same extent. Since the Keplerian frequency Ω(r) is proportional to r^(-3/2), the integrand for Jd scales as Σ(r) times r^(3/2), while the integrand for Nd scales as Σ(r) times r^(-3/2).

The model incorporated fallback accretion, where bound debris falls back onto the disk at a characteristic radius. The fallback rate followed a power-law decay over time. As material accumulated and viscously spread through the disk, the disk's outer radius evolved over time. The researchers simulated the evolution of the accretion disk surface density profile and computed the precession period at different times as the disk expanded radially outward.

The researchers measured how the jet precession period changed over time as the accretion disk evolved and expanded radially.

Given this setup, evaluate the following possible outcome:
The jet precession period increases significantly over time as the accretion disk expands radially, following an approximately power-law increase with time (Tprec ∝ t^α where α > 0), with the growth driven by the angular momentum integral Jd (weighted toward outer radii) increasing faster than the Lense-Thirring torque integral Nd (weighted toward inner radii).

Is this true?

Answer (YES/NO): NO